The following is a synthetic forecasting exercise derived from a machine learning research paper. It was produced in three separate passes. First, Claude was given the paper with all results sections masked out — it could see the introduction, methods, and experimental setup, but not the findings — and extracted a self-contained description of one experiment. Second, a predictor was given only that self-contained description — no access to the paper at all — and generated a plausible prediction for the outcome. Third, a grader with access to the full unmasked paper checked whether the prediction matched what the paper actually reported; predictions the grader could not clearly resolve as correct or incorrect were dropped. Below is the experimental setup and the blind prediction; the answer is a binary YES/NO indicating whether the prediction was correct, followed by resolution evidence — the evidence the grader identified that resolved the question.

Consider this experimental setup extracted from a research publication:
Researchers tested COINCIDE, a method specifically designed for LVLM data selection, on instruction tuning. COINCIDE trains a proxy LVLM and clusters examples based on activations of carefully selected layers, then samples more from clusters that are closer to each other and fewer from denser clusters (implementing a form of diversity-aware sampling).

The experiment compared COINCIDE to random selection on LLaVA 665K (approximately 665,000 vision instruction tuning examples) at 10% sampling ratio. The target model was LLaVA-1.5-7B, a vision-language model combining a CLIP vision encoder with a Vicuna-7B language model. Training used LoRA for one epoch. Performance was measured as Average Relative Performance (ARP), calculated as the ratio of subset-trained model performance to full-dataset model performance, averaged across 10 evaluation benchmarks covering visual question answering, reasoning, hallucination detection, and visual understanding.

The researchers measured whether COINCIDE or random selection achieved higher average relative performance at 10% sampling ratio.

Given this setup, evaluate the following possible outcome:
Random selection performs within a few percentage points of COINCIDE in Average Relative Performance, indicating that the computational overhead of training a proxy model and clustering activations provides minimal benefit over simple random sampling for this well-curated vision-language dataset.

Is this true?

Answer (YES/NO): YES